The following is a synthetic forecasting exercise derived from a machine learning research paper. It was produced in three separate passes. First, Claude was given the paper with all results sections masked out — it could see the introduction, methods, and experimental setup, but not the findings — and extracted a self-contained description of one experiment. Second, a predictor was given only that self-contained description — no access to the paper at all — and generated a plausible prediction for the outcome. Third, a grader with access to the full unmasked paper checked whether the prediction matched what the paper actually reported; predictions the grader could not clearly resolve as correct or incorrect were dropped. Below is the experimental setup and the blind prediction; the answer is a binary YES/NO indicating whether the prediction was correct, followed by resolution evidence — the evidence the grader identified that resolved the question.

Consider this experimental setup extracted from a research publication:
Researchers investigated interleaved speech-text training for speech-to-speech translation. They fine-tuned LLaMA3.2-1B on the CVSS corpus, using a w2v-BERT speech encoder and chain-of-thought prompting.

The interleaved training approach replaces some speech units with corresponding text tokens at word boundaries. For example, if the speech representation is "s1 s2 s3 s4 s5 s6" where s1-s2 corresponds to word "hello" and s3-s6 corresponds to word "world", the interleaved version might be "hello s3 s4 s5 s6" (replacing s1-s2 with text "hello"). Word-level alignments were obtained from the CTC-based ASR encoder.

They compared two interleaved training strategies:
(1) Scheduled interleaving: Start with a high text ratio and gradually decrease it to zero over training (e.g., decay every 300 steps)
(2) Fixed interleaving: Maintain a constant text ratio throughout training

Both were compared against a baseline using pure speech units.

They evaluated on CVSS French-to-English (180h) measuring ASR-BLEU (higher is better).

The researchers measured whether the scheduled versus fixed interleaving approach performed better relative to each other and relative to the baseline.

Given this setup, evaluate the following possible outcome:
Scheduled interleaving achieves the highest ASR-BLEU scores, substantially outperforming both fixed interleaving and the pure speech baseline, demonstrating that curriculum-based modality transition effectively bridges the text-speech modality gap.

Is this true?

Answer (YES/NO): NO